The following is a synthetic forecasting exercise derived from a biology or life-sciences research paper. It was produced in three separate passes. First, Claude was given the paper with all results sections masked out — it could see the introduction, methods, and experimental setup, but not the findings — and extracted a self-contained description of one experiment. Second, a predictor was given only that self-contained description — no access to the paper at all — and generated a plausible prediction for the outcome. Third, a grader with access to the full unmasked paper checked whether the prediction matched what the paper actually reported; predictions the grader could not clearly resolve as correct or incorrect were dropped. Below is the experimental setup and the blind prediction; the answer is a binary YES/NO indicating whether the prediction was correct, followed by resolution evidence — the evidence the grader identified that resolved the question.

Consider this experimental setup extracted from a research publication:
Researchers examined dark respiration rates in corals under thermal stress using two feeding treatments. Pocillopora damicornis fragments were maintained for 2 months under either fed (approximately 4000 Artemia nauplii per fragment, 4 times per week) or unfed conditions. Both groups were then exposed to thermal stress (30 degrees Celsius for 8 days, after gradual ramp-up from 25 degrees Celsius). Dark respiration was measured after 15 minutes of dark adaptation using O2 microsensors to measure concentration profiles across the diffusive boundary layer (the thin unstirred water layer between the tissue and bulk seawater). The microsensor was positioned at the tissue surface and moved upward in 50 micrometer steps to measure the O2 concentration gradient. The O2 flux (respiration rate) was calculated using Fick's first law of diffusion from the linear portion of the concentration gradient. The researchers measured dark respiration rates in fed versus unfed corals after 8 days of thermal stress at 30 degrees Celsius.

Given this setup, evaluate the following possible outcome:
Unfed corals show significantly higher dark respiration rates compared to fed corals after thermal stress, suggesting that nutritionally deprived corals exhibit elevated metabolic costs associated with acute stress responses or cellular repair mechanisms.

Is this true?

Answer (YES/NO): NO